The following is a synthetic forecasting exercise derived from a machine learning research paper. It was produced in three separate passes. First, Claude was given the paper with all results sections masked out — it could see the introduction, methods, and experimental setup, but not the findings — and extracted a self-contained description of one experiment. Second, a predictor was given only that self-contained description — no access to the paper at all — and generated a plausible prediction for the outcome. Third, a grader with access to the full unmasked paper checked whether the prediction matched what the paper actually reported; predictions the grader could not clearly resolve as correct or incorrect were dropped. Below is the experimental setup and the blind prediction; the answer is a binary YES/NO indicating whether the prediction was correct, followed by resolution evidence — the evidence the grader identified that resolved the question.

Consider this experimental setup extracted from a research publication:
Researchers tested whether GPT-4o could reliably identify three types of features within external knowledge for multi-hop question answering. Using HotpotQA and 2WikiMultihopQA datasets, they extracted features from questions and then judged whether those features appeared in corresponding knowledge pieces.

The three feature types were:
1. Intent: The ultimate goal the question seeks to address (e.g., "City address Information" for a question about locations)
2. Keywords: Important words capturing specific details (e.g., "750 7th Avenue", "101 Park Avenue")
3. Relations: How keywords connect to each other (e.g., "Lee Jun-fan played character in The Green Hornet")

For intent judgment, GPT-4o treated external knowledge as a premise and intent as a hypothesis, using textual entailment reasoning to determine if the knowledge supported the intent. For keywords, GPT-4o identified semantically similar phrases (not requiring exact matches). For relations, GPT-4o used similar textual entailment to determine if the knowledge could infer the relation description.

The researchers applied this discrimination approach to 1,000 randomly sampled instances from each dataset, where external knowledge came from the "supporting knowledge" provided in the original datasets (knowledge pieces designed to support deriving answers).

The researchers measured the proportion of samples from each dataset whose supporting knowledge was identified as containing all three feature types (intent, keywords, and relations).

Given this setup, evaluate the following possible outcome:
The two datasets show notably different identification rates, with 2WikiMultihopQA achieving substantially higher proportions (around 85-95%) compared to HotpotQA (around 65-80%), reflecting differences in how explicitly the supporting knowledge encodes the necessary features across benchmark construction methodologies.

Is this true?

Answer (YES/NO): NO